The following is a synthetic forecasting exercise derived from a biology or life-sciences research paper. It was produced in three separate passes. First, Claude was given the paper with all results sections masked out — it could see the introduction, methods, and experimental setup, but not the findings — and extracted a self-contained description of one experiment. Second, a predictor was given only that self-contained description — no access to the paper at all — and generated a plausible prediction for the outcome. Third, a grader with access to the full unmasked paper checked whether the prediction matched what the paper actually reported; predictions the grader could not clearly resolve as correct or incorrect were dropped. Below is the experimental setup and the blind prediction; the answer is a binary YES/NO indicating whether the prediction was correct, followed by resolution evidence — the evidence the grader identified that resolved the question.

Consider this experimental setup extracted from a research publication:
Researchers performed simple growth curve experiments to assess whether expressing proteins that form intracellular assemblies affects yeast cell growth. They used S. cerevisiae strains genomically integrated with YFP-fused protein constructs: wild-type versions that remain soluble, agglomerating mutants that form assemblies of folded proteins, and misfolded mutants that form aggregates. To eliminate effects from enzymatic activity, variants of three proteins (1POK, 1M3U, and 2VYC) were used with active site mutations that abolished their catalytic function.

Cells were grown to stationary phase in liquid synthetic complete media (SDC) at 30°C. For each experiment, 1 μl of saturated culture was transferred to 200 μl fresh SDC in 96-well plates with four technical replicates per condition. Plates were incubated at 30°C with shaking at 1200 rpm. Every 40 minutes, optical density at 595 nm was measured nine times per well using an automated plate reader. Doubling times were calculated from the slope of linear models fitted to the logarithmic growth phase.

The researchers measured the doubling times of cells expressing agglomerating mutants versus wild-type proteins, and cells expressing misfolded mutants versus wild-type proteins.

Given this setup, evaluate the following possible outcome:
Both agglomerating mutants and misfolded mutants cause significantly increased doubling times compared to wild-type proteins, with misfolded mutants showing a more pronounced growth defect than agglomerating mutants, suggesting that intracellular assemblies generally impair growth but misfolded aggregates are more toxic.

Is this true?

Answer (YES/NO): NO